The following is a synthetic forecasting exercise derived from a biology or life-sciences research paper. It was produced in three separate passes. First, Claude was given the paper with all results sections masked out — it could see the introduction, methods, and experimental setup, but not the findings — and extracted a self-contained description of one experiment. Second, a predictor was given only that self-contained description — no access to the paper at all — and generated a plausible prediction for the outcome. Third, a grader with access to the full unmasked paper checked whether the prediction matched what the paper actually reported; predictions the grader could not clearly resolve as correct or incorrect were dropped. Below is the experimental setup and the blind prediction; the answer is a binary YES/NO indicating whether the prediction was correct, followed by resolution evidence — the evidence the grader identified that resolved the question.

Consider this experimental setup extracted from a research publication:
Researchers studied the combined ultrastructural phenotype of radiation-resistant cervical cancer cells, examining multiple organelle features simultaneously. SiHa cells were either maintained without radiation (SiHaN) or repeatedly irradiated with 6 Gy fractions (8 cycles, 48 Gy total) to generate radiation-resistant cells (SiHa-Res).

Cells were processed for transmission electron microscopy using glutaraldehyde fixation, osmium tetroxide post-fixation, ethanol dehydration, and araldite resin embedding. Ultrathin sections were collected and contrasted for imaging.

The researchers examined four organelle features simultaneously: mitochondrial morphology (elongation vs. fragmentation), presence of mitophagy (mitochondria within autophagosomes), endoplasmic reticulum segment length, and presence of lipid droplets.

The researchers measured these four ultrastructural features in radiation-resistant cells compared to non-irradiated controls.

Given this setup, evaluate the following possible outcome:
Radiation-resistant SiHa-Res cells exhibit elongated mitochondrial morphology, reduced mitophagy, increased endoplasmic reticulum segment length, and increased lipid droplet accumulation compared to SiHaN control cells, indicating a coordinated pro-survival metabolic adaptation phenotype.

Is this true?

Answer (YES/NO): NO